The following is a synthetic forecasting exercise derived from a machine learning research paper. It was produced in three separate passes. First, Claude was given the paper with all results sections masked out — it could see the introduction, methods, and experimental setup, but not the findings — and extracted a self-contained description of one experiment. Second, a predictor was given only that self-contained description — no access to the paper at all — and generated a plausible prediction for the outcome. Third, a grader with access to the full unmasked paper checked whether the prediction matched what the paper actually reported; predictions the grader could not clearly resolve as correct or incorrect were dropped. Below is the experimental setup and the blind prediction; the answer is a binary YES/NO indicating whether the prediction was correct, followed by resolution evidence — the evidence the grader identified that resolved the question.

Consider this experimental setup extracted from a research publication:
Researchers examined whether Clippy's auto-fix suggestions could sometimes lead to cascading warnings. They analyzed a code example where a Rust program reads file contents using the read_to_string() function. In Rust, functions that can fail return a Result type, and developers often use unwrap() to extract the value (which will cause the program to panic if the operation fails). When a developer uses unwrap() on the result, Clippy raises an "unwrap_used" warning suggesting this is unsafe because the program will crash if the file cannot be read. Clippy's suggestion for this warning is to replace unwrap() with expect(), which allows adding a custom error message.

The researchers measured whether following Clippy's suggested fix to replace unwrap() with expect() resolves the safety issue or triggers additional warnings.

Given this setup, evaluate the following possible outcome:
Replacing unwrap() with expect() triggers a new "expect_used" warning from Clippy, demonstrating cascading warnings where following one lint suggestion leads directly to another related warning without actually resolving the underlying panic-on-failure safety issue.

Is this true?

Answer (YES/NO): YES